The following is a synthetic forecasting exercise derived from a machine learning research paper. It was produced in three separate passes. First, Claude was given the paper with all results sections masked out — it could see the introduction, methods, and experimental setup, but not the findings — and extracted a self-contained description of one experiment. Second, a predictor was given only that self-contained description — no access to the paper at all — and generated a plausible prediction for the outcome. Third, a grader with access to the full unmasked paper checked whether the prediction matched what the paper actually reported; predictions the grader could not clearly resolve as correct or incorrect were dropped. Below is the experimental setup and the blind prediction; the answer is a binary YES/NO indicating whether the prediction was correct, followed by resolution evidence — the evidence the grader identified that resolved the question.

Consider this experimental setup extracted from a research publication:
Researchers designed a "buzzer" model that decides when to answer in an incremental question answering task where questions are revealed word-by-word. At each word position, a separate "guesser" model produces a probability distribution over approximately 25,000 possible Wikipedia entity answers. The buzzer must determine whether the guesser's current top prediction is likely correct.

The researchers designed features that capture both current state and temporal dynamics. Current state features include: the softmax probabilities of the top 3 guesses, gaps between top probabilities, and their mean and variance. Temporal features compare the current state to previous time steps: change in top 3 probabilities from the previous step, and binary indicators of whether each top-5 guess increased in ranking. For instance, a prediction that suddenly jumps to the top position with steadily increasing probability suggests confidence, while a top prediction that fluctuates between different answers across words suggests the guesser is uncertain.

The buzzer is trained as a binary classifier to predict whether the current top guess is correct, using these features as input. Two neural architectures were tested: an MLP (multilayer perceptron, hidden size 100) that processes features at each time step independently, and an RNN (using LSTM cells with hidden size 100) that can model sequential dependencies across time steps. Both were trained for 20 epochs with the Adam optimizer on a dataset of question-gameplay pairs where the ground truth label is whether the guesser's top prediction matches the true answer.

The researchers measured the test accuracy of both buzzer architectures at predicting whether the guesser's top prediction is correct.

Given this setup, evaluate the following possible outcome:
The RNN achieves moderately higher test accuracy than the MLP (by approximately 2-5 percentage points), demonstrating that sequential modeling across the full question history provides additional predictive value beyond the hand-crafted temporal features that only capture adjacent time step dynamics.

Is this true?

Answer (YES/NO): NO